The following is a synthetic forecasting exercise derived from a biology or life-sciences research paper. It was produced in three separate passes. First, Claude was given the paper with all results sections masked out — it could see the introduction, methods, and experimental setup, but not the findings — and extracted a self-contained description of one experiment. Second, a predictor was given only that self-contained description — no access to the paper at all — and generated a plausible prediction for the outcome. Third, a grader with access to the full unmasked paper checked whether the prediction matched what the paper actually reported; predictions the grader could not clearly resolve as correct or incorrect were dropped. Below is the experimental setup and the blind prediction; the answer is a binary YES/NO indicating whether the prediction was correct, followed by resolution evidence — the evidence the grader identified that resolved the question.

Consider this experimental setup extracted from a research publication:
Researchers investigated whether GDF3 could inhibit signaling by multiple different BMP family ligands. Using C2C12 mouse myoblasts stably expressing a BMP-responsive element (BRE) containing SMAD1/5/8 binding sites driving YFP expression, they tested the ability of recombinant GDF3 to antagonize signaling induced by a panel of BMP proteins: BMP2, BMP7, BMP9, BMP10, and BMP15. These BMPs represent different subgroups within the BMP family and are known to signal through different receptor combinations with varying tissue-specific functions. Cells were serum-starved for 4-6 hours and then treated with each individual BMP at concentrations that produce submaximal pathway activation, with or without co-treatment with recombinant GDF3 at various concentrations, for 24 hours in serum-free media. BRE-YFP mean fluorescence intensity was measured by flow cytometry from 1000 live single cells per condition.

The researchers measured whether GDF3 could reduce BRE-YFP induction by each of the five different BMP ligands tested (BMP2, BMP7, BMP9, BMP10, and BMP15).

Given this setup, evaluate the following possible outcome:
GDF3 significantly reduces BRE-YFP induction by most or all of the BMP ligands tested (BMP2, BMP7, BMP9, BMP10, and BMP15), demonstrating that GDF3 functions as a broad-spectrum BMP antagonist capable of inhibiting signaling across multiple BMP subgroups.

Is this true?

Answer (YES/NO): YES